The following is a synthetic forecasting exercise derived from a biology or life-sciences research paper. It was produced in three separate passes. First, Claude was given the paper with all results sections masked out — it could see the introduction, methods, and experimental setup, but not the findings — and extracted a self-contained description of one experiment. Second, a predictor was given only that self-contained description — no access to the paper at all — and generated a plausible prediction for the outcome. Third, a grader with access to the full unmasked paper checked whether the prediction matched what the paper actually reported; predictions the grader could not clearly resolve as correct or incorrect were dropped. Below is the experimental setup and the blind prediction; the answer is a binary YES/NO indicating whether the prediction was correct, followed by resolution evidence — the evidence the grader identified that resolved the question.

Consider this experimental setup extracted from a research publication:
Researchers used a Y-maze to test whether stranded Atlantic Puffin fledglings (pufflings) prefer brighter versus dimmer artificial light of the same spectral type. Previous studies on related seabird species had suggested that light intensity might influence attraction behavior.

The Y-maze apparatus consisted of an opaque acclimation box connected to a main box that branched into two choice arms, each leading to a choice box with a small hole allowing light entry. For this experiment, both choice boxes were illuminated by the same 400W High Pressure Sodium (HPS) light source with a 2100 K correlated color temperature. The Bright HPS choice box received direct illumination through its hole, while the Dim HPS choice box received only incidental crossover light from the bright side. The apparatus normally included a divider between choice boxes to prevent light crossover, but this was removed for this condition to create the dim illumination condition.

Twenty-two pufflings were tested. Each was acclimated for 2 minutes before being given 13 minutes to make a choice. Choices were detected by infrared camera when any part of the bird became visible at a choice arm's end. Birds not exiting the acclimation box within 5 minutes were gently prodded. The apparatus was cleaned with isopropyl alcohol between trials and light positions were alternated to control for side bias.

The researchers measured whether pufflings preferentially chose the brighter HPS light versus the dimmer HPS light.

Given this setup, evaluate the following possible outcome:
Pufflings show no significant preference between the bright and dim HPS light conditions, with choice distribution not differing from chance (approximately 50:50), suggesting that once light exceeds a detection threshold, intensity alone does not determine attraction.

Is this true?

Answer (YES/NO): NO